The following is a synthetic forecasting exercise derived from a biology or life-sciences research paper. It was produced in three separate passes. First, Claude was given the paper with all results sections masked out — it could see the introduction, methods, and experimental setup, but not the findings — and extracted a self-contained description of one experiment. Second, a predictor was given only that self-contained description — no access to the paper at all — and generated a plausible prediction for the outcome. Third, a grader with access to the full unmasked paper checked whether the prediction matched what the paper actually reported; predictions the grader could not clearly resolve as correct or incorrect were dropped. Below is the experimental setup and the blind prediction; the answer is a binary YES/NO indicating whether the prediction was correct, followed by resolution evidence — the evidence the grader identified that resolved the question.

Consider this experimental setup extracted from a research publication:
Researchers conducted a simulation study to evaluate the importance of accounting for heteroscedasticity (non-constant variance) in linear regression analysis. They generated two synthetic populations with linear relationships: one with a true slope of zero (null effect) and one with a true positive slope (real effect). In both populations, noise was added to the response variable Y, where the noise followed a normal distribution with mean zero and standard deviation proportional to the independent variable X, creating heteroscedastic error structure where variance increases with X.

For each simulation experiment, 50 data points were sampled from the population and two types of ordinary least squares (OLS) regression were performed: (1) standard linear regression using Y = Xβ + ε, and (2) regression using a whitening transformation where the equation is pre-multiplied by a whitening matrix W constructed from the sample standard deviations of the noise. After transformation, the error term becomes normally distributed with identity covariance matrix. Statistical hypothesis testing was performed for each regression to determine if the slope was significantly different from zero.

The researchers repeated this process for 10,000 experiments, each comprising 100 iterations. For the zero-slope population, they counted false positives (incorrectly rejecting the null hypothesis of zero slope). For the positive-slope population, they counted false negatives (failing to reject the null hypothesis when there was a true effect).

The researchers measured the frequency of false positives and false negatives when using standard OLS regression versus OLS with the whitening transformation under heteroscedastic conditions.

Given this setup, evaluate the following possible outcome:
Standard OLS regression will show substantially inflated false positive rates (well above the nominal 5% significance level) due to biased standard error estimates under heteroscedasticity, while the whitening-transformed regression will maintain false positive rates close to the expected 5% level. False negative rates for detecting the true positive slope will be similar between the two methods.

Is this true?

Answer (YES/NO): NO